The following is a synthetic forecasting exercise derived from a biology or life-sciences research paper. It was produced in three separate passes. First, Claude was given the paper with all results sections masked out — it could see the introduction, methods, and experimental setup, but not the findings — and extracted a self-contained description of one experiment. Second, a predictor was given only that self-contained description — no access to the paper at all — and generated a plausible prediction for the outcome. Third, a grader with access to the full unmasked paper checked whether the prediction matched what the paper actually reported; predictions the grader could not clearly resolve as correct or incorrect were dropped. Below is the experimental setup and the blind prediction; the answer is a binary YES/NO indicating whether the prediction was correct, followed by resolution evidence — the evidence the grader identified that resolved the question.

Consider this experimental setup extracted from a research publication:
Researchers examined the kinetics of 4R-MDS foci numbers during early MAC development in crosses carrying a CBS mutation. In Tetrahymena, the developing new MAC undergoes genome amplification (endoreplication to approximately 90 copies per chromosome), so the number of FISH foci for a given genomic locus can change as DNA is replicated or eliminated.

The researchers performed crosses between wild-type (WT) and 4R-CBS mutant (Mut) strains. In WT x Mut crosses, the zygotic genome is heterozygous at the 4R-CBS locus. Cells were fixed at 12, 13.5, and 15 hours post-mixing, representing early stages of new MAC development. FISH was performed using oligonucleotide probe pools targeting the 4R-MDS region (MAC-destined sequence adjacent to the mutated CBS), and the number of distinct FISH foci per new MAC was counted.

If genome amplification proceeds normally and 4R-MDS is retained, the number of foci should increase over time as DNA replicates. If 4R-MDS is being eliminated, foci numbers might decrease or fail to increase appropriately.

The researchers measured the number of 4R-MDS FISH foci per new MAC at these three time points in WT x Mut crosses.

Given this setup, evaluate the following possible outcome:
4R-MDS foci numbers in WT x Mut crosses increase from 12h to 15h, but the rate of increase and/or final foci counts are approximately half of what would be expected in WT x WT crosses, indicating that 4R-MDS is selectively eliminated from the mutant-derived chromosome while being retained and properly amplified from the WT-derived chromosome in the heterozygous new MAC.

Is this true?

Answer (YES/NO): NO